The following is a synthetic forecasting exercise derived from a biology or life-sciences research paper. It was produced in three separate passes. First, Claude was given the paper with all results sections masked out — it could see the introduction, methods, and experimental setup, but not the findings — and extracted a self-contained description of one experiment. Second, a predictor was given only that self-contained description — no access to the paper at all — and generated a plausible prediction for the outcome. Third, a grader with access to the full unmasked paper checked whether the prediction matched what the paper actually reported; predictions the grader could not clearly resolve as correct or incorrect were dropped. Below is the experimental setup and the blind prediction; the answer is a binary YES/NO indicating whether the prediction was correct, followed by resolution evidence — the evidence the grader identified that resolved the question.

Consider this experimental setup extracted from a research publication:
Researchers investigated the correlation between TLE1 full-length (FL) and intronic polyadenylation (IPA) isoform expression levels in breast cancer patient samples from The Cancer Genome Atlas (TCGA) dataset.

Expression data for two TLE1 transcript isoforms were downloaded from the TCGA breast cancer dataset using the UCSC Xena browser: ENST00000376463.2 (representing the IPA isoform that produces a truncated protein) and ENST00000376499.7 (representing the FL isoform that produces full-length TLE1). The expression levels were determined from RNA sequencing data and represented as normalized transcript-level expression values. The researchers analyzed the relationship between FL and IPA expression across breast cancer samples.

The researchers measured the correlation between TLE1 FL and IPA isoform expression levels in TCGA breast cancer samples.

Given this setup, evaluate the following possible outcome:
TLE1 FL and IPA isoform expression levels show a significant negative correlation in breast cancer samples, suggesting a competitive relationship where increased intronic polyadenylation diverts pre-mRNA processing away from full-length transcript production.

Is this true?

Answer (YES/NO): NO